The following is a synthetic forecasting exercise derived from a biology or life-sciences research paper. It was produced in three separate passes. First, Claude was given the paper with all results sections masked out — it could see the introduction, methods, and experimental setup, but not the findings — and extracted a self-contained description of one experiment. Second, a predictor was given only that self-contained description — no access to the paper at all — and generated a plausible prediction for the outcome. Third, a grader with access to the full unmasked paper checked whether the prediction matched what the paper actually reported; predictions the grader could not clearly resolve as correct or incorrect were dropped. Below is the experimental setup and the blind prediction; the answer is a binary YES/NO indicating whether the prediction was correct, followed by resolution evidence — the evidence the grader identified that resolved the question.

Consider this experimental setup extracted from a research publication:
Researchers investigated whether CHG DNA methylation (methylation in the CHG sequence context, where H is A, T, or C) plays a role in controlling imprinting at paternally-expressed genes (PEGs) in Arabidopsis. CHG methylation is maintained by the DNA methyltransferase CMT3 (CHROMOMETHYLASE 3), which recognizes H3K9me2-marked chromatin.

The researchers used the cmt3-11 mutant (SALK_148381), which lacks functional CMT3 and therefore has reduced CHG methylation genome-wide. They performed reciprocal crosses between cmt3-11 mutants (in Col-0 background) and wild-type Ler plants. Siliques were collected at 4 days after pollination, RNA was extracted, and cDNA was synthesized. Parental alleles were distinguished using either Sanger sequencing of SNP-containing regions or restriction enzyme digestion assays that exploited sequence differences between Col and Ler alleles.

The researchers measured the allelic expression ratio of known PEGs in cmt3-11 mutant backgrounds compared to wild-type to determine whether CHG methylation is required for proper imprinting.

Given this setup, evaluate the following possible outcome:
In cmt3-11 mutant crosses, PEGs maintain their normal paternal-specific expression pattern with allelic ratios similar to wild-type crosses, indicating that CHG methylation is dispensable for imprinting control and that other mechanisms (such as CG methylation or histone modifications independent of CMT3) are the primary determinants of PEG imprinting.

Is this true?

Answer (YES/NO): YES